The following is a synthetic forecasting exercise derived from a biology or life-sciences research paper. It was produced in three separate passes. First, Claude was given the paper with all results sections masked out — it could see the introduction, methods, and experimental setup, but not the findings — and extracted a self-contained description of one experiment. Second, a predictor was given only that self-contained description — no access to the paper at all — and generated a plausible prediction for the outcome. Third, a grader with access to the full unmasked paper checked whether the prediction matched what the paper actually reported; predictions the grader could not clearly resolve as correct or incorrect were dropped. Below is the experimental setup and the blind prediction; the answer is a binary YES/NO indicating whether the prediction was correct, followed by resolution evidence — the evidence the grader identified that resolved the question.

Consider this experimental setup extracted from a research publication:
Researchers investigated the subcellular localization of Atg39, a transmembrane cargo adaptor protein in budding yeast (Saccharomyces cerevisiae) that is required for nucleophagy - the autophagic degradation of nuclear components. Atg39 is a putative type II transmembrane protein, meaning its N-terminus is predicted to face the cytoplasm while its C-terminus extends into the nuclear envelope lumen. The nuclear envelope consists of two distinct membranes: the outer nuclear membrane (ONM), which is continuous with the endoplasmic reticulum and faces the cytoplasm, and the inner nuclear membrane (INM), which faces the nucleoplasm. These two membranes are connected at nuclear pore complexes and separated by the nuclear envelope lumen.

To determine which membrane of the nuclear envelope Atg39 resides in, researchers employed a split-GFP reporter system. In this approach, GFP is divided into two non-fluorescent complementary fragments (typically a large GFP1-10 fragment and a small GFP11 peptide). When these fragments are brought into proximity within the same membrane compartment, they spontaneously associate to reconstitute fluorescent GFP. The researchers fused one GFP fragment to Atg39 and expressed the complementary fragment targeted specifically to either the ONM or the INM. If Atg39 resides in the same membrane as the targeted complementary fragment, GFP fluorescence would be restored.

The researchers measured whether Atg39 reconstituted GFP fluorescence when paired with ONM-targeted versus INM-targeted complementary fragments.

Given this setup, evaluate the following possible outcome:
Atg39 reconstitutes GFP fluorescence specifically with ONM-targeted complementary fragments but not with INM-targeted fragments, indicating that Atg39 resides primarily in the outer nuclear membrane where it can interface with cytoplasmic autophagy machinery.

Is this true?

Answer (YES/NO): YES